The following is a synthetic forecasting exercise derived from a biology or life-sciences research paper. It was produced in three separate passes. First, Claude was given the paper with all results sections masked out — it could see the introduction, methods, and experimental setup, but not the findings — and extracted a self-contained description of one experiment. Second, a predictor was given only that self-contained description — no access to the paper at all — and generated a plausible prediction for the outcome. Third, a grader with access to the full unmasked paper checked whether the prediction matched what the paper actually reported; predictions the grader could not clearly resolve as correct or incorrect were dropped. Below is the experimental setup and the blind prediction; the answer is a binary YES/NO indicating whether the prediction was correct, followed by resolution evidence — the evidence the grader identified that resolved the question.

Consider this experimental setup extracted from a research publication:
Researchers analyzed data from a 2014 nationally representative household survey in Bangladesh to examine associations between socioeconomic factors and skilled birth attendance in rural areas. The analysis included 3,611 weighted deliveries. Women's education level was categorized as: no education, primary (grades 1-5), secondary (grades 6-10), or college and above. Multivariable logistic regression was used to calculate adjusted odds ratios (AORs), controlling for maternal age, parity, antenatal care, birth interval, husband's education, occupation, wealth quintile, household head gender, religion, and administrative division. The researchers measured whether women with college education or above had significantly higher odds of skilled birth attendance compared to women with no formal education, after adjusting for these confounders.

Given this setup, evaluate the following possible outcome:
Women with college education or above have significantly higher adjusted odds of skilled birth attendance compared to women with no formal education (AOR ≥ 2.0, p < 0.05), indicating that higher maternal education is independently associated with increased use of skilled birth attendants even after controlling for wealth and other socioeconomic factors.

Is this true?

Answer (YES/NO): YES